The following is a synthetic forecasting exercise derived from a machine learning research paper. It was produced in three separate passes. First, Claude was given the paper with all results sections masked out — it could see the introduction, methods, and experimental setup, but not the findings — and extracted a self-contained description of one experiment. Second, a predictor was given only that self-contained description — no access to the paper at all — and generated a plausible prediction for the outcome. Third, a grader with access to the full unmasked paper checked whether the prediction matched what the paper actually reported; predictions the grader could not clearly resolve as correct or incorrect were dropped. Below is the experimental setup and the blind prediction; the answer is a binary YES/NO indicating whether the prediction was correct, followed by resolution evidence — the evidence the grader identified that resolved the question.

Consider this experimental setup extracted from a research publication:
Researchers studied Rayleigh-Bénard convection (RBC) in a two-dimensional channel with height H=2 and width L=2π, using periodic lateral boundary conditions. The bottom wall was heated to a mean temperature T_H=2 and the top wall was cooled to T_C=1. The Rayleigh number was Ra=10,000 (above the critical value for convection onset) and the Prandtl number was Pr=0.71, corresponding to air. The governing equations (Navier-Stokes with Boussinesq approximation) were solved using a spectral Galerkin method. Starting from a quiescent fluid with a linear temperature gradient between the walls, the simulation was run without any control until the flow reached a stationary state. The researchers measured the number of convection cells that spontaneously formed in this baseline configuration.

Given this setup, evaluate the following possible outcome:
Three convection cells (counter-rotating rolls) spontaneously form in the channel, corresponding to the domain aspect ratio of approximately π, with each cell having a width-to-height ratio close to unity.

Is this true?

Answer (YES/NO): NO